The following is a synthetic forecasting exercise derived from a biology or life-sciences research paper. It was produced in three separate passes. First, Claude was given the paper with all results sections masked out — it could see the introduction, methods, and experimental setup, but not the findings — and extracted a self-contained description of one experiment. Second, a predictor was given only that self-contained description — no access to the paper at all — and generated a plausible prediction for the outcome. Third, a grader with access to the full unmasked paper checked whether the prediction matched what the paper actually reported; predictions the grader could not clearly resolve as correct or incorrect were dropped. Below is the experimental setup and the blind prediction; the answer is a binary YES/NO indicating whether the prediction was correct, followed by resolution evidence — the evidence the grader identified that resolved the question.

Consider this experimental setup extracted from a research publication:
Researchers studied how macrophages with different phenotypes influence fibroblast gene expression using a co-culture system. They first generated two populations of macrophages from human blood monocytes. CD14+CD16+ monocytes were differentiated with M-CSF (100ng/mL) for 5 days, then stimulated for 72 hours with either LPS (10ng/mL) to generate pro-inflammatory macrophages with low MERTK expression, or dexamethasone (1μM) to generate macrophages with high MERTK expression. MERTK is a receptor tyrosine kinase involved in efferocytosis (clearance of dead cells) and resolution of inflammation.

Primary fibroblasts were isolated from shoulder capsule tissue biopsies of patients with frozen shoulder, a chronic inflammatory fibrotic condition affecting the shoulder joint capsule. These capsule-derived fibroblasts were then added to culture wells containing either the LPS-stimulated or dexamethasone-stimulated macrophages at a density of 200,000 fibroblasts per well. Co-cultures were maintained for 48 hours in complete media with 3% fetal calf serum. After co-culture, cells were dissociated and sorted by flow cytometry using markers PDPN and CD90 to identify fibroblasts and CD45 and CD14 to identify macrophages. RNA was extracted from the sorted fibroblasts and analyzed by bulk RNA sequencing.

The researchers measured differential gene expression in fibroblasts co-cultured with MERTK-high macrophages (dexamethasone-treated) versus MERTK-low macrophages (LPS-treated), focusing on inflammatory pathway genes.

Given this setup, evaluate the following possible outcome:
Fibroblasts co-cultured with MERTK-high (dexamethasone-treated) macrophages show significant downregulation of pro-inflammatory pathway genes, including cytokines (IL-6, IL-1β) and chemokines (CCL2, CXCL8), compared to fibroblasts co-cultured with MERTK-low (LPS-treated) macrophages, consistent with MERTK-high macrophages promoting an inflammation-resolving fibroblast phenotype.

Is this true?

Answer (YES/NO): NO